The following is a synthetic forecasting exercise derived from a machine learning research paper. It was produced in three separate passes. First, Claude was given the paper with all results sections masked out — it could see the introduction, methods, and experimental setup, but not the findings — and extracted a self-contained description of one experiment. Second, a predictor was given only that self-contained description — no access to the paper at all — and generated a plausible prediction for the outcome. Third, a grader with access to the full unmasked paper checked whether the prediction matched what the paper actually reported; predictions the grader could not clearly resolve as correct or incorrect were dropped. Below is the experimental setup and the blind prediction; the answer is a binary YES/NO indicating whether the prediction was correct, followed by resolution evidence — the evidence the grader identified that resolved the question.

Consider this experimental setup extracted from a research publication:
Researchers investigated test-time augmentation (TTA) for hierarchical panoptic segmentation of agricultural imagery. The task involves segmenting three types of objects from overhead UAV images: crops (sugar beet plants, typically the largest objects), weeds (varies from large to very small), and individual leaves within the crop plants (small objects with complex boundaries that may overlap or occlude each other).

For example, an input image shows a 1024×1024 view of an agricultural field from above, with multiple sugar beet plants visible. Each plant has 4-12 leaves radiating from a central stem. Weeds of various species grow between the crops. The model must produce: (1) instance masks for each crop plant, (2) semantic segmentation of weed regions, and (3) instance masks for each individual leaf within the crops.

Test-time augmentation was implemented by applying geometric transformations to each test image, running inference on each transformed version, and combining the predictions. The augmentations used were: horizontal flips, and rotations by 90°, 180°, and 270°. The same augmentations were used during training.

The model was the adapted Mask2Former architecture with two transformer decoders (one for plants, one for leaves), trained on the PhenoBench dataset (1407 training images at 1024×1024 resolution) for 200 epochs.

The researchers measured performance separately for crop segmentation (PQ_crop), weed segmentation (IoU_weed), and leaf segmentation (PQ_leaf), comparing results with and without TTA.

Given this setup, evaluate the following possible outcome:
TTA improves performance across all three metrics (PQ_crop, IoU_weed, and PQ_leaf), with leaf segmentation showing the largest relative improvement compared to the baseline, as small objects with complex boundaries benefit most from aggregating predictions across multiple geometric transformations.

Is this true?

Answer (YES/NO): NO